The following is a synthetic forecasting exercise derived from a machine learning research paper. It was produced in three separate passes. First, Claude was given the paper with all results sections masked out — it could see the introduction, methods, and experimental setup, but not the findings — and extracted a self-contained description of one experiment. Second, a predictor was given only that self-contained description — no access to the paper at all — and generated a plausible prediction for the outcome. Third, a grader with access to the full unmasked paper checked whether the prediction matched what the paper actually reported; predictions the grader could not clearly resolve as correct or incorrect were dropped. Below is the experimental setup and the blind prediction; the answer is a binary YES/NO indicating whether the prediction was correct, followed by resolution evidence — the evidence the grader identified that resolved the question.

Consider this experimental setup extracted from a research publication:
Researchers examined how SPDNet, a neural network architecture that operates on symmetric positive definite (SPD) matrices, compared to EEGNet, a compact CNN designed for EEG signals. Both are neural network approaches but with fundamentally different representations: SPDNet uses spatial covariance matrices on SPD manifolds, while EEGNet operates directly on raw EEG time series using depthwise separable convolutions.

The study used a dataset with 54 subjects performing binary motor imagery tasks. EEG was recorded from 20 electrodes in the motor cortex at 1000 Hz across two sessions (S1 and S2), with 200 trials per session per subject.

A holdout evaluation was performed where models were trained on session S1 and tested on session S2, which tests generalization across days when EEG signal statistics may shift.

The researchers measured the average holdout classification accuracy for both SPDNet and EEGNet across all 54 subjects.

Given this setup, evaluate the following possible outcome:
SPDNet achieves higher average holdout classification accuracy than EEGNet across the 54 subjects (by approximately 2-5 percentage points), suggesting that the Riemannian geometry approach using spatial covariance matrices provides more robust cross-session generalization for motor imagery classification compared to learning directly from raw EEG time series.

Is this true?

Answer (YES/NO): NO